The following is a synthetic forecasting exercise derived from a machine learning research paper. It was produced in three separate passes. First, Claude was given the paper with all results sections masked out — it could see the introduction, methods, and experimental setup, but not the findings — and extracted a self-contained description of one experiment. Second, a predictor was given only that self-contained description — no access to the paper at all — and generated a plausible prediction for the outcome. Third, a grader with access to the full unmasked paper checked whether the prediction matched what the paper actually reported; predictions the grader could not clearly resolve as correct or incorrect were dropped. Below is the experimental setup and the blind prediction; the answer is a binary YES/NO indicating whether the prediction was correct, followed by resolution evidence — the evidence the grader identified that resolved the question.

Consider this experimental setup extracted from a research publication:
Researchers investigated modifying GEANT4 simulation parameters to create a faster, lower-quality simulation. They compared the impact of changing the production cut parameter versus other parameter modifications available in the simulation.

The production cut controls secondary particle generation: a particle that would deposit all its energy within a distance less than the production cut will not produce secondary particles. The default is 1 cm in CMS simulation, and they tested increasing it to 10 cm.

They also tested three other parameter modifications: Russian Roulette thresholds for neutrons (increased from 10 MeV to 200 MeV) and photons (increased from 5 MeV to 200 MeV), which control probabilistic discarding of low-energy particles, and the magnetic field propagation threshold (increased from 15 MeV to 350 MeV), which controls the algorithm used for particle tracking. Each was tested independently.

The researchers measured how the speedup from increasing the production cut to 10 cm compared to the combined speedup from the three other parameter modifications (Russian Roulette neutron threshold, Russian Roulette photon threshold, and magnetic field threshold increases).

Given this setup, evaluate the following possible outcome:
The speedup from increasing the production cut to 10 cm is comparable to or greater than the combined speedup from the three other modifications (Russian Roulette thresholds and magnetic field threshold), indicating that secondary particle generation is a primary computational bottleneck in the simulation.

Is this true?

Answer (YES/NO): YES